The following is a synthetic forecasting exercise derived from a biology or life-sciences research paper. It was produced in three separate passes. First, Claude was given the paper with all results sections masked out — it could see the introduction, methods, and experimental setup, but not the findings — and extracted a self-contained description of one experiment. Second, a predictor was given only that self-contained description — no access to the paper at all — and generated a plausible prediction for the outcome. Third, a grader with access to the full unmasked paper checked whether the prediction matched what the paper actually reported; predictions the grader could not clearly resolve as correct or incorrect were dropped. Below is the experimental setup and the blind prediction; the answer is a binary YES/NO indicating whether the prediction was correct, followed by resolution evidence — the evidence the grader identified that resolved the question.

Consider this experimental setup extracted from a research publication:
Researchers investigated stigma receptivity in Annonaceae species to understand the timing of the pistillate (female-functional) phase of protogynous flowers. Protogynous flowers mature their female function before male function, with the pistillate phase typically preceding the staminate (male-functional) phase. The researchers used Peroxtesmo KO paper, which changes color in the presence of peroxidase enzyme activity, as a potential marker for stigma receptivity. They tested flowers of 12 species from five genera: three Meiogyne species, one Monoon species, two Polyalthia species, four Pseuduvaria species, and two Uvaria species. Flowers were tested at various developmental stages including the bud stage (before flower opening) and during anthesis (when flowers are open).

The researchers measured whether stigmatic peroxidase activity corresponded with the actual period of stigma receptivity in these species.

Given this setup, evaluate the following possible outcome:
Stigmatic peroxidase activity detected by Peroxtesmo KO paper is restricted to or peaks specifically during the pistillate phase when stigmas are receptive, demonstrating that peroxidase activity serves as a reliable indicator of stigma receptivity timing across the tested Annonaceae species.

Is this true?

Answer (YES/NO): NO